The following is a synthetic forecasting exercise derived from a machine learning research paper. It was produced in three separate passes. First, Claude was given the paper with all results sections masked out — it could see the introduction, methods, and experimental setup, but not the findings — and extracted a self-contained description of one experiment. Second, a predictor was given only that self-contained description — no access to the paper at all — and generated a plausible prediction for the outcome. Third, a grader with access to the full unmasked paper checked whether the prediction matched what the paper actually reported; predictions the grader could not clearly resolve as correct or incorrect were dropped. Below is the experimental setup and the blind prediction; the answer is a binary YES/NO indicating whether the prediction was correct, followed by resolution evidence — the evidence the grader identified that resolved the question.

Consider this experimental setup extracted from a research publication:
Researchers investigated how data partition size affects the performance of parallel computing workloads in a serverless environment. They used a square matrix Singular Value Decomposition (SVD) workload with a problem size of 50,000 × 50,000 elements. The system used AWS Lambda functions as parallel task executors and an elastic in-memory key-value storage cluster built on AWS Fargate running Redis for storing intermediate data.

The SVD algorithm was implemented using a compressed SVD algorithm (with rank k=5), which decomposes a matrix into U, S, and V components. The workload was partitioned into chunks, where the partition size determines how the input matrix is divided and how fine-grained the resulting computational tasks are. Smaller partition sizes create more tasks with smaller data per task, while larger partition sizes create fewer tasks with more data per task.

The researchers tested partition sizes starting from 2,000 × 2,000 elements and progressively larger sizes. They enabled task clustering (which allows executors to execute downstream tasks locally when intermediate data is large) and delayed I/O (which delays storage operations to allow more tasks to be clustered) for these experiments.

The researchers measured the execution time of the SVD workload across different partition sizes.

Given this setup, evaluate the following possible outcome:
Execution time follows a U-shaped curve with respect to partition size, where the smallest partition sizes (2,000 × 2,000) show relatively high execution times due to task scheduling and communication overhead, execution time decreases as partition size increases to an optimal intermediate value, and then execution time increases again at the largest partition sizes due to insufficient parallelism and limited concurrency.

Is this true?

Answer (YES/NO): NO